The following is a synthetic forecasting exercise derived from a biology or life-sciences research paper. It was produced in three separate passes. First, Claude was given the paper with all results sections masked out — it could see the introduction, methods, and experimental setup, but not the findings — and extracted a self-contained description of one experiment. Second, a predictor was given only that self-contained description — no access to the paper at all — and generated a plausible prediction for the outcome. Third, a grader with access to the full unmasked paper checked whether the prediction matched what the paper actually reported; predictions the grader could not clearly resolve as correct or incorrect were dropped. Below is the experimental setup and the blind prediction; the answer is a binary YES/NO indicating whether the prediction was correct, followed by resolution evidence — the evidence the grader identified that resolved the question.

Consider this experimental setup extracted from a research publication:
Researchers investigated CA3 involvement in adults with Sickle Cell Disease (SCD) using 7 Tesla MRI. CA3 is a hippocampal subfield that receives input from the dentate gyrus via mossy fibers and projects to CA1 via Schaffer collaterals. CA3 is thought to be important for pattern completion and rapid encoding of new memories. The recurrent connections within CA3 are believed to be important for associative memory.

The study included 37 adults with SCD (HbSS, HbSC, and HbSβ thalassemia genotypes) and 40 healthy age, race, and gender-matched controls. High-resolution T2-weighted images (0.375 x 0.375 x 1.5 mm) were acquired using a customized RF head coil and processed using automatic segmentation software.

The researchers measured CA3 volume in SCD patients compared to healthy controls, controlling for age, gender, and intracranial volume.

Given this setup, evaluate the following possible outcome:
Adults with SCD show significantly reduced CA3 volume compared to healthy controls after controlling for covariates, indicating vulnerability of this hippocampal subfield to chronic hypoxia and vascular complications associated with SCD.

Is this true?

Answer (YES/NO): NO